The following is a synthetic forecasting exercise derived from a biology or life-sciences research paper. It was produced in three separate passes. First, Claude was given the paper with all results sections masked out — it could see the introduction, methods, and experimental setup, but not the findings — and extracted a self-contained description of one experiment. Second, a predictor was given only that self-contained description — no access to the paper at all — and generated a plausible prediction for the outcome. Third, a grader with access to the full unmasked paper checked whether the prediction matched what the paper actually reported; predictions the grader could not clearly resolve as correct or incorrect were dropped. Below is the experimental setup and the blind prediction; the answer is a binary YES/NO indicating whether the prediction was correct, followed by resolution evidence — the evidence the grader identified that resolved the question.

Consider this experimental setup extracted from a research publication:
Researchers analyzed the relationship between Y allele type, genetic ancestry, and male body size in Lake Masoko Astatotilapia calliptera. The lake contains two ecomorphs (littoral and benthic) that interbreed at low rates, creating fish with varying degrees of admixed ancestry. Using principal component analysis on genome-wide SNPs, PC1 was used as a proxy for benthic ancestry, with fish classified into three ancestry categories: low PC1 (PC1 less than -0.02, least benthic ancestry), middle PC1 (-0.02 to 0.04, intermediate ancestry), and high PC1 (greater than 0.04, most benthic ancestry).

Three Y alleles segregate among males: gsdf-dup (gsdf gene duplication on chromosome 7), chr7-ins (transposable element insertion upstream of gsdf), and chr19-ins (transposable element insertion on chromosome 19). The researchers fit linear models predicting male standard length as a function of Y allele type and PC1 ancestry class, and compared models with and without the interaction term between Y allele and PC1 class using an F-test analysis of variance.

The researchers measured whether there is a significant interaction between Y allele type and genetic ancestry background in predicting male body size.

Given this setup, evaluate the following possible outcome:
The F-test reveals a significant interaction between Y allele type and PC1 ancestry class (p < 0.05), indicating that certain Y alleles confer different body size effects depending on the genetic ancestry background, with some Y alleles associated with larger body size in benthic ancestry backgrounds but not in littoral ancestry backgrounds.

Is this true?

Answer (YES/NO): NO